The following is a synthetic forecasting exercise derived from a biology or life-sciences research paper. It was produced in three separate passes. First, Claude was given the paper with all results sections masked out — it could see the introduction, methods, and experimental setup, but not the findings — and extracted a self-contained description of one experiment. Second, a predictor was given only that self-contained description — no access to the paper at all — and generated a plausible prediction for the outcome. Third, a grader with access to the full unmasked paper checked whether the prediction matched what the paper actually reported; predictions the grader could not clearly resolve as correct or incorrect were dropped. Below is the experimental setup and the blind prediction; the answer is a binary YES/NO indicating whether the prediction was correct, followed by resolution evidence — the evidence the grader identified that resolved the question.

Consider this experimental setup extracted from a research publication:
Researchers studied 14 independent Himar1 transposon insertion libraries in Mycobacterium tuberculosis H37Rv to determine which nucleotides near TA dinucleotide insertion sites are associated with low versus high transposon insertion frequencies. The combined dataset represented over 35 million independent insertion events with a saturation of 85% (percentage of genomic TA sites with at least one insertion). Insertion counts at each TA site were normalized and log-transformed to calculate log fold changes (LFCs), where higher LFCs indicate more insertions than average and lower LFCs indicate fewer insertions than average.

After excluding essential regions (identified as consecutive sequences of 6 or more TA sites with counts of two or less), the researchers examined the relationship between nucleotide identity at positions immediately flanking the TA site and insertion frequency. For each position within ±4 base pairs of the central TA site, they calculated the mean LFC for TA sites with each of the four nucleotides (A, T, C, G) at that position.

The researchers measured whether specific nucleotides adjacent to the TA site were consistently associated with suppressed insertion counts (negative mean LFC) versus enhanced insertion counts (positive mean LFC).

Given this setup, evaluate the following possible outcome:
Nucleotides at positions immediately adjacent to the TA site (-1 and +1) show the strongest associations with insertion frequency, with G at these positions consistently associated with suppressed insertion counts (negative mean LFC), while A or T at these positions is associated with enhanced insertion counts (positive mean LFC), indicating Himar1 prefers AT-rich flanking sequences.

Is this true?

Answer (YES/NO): NO